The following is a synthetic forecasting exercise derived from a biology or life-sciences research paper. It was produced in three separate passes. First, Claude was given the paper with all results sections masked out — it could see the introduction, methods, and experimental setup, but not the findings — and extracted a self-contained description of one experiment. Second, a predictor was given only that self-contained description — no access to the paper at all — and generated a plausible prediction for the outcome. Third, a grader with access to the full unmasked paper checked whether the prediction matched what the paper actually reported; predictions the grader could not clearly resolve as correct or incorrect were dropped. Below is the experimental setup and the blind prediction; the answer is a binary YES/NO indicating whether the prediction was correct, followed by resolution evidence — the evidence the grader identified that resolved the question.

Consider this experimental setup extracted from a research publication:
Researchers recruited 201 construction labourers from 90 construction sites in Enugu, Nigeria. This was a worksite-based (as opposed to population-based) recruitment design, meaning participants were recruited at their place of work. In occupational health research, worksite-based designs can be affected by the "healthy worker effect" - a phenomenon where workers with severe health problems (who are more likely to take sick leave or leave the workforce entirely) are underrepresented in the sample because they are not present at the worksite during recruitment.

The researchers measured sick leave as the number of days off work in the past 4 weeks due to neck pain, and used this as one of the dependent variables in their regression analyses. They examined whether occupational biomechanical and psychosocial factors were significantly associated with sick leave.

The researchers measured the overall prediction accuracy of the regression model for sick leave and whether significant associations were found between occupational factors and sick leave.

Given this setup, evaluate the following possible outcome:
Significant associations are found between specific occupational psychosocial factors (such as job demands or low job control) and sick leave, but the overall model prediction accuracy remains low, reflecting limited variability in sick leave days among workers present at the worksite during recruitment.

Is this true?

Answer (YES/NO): NO